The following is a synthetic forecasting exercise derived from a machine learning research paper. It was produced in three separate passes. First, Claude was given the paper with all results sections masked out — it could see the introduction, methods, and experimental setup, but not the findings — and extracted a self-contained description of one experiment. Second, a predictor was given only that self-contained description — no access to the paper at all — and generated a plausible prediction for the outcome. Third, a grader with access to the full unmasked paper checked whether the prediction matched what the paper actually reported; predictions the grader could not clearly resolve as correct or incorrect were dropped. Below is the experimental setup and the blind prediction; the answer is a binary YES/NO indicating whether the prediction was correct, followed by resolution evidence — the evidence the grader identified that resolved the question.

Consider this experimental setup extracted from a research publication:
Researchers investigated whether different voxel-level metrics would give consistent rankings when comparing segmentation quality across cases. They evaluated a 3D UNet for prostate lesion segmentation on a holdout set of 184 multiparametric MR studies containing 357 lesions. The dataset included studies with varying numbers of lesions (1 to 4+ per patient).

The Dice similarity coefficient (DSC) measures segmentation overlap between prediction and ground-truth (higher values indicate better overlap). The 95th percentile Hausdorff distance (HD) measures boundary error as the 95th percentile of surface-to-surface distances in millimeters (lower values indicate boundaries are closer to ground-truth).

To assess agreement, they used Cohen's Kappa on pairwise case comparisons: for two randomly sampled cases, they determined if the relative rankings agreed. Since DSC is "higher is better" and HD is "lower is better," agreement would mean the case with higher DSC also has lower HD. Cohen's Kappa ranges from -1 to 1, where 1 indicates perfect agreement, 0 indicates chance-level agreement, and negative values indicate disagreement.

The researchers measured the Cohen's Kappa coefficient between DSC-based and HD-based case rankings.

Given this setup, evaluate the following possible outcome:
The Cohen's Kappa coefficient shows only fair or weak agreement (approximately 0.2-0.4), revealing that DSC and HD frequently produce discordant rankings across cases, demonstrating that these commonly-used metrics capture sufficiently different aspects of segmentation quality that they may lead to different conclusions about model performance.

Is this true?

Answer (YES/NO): NO